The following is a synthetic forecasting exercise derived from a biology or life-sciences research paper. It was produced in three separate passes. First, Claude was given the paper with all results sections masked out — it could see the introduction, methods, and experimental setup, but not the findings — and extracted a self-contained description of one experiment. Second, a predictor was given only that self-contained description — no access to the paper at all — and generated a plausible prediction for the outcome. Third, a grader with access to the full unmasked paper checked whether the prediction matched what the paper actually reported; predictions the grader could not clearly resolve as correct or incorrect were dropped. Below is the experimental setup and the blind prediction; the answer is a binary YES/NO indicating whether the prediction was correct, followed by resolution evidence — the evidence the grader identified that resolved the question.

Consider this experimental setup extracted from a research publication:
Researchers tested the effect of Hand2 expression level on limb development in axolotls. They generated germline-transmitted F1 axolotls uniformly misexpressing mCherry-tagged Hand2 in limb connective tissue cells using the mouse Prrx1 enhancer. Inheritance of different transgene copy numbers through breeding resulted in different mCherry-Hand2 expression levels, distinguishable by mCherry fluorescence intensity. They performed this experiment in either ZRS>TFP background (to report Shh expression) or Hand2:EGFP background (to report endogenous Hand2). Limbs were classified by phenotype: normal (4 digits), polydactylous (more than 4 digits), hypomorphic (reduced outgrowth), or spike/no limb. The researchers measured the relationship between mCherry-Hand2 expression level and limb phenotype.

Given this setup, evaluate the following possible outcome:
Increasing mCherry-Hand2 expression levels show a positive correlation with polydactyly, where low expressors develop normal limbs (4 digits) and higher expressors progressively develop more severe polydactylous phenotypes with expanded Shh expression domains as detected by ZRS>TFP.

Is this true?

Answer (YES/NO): NO